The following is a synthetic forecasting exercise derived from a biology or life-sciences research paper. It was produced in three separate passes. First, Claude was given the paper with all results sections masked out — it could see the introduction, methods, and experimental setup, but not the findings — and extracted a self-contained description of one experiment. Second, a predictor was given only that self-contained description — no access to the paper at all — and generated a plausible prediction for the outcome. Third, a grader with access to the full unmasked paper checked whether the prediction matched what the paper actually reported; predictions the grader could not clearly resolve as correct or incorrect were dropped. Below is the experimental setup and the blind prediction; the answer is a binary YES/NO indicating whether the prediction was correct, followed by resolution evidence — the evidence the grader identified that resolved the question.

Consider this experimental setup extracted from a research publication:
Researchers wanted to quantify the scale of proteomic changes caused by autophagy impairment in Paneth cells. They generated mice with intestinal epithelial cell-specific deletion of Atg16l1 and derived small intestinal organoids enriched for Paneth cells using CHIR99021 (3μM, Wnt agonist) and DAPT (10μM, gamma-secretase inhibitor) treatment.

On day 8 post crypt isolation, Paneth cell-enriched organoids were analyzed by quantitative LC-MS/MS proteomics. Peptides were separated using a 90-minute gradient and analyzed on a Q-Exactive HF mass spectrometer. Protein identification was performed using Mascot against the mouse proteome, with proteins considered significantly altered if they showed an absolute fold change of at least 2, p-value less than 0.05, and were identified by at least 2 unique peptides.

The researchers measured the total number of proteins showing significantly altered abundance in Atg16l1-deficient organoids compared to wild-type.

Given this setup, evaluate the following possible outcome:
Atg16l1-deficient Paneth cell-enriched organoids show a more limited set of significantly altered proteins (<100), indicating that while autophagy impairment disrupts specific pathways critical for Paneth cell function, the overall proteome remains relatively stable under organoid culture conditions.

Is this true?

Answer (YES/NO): NO